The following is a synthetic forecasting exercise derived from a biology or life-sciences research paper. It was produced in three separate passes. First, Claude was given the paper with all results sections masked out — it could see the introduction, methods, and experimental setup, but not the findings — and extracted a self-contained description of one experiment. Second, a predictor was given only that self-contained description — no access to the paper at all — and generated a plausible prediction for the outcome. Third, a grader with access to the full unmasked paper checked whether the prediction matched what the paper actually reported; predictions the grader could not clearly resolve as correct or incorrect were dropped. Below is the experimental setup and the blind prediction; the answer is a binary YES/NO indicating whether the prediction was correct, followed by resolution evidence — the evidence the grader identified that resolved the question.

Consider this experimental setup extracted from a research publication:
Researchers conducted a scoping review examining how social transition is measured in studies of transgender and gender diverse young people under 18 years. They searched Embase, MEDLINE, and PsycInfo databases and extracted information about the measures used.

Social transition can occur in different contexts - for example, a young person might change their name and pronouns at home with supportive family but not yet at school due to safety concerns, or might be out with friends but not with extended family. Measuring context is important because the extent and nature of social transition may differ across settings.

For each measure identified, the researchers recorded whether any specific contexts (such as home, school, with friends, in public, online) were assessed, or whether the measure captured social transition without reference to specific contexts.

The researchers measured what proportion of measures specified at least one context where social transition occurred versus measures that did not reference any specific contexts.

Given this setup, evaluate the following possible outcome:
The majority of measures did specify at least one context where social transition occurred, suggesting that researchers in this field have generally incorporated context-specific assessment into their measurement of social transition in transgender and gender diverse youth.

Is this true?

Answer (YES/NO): YES